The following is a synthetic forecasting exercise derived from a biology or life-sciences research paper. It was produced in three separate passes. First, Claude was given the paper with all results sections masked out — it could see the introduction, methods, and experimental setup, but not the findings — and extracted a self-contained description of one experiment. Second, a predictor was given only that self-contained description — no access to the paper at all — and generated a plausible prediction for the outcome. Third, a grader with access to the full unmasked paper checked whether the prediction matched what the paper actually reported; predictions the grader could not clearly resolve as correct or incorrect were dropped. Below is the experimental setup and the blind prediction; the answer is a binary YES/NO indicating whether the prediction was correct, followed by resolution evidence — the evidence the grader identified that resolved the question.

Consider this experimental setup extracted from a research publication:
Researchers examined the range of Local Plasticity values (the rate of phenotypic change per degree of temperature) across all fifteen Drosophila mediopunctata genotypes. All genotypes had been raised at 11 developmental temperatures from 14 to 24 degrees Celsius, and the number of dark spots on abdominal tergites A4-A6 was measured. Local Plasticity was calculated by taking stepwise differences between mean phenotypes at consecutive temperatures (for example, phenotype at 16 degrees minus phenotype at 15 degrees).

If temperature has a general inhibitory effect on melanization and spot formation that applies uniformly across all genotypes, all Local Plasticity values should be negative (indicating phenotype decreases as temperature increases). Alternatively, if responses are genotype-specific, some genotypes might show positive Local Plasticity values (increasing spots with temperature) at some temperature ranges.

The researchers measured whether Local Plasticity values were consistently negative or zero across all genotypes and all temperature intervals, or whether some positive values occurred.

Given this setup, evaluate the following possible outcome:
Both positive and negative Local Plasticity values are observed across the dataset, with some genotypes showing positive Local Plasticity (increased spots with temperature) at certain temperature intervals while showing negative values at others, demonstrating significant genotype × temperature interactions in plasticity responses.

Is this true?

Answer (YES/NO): NO